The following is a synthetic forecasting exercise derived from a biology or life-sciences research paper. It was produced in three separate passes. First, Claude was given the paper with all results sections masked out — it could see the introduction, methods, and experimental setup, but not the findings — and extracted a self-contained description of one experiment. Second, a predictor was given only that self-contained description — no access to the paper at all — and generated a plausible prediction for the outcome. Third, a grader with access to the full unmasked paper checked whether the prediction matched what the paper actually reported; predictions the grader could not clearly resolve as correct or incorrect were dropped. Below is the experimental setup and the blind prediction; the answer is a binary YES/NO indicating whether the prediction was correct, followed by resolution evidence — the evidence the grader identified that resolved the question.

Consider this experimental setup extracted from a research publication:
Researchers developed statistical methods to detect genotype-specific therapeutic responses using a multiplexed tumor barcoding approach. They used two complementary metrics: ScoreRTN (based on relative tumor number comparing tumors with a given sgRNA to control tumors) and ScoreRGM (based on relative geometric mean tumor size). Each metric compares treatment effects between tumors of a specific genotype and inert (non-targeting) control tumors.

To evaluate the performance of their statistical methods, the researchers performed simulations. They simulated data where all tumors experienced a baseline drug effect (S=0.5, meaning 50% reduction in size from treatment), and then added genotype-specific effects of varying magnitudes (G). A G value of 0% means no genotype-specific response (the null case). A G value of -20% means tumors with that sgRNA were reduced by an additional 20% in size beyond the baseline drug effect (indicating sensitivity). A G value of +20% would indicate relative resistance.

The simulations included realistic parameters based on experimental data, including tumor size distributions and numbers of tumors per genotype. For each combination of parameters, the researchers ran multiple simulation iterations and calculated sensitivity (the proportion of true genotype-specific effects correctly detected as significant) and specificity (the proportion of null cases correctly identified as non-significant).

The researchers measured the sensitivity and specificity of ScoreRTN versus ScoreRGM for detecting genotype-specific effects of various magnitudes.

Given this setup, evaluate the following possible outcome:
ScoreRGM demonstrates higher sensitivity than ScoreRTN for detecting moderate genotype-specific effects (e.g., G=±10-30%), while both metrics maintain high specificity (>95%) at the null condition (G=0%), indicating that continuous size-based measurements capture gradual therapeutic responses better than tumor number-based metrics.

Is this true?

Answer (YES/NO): NO